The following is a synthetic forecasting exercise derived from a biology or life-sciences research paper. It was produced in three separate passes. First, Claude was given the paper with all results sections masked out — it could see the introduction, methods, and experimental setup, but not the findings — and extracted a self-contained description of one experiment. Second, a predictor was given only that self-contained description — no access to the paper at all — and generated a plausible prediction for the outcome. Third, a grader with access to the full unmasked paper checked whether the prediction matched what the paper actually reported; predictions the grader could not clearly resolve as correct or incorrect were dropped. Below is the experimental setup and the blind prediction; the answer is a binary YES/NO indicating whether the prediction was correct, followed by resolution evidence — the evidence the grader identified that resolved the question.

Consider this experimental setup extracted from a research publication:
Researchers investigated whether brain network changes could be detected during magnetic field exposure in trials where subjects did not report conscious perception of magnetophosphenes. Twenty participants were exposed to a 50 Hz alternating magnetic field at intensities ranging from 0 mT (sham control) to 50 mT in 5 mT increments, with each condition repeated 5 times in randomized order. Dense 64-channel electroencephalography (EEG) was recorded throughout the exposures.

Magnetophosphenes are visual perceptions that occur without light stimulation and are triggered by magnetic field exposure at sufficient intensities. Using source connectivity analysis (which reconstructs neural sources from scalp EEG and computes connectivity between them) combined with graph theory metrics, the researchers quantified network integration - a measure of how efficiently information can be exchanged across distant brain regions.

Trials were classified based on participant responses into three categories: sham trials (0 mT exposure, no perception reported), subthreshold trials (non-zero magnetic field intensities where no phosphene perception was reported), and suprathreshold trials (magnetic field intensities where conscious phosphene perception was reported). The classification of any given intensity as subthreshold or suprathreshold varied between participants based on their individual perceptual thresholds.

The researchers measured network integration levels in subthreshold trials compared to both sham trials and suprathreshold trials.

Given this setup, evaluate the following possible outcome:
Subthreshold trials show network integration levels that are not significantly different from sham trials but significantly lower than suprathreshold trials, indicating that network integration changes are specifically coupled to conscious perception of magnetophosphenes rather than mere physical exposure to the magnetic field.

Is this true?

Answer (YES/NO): NO